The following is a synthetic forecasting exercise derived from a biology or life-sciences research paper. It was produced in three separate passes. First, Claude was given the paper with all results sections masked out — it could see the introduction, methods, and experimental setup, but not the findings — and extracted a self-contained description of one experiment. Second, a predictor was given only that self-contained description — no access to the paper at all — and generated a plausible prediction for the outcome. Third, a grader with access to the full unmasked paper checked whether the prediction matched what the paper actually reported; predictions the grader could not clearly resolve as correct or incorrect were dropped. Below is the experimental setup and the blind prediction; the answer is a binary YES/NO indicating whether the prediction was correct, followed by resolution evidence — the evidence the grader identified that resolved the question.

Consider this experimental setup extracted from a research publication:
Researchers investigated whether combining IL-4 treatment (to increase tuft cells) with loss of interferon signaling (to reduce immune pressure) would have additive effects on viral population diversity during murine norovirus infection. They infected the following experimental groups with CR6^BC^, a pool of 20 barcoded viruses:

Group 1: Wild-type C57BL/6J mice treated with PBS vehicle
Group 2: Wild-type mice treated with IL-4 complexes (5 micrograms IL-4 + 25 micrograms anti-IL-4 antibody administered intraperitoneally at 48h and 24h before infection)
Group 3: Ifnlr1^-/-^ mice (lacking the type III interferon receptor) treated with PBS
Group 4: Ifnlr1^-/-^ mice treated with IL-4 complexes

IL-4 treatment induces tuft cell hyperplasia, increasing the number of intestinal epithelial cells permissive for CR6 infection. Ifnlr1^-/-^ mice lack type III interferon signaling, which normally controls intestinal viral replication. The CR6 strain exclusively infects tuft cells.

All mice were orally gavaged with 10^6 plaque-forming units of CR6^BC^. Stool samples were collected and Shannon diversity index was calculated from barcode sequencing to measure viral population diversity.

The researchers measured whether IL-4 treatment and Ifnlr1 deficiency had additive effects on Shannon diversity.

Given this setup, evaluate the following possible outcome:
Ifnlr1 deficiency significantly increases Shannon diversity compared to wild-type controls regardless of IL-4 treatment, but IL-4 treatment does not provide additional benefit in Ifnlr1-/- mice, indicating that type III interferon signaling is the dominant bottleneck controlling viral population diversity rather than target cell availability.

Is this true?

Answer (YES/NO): NO